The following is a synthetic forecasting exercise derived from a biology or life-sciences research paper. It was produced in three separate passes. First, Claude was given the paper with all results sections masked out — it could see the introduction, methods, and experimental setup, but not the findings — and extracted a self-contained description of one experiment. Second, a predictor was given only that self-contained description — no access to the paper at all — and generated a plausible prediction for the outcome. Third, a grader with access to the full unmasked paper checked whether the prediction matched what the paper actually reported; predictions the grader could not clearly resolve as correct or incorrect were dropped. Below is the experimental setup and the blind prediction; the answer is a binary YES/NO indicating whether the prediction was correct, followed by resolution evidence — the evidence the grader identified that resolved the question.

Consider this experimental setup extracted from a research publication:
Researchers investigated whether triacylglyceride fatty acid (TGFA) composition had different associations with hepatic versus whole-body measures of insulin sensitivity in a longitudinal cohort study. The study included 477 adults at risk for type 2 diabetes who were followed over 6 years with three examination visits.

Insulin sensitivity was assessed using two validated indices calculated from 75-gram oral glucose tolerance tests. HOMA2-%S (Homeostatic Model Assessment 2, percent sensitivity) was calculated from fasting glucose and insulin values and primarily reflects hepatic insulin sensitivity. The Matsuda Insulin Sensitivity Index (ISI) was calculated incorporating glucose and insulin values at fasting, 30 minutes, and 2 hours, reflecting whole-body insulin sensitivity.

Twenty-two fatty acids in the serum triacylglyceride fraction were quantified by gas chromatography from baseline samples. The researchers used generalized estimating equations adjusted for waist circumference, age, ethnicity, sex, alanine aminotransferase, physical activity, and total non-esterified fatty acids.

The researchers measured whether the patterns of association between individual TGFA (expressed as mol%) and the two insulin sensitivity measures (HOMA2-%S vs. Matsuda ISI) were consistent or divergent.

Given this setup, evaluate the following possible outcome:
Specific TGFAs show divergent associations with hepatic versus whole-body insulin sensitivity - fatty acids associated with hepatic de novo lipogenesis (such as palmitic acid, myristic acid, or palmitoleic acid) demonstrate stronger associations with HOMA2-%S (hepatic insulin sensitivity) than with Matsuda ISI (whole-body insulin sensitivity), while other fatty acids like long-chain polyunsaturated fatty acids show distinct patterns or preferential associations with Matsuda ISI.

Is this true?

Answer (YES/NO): NO